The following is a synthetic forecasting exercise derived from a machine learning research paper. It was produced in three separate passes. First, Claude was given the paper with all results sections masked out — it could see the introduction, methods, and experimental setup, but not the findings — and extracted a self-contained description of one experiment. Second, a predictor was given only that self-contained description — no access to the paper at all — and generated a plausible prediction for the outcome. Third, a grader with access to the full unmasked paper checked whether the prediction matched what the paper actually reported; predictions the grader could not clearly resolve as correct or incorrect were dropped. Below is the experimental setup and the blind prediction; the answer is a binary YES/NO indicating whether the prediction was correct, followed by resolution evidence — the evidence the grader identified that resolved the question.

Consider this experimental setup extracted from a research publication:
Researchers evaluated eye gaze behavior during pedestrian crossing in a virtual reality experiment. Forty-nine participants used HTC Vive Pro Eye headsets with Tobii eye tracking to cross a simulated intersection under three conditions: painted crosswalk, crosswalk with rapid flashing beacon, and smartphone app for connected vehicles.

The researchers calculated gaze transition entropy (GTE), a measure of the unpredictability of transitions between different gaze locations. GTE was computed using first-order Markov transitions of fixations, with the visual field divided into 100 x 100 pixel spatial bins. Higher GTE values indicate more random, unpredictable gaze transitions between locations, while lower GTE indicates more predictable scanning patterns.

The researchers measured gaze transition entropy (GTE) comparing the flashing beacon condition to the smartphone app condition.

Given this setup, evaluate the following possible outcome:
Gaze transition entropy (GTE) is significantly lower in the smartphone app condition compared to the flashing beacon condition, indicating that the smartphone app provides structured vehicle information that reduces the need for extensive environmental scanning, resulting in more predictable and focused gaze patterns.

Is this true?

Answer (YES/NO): NO